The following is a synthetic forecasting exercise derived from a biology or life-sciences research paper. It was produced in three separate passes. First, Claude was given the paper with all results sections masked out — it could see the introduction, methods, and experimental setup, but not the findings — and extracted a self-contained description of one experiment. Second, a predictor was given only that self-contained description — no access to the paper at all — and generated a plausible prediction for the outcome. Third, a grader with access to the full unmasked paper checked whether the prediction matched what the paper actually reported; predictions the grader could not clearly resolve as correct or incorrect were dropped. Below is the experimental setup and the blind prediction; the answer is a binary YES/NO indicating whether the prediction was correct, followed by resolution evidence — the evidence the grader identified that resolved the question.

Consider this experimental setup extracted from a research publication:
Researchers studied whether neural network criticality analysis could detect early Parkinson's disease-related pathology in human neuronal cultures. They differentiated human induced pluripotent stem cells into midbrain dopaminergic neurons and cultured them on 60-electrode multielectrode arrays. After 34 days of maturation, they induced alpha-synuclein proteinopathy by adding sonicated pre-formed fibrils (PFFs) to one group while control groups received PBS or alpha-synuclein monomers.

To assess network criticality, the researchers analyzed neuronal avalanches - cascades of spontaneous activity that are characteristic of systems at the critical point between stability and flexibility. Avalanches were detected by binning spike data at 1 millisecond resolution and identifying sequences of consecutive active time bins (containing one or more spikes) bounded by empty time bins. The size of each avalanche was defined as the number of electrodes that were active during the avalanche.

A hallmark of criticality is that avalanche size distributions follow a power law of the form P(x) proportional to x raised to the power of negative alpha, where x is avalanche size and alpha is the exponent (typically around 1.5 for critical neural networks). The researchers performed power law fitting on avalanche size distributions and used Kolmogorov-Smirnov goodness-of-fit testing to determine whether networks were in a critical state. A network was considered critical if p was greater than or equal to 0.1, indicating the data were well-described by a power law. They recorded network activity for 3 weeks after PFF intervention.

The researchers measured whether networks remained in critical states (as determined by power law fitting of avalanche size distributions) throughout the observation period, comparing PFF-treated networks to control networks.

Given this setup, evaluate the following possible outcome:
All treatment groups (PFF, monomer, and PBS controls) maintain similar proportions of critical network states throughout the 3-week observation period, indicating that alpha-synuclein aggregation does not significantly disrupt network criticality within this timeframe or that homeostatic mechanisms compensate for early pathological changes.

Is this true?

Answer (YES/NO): NO